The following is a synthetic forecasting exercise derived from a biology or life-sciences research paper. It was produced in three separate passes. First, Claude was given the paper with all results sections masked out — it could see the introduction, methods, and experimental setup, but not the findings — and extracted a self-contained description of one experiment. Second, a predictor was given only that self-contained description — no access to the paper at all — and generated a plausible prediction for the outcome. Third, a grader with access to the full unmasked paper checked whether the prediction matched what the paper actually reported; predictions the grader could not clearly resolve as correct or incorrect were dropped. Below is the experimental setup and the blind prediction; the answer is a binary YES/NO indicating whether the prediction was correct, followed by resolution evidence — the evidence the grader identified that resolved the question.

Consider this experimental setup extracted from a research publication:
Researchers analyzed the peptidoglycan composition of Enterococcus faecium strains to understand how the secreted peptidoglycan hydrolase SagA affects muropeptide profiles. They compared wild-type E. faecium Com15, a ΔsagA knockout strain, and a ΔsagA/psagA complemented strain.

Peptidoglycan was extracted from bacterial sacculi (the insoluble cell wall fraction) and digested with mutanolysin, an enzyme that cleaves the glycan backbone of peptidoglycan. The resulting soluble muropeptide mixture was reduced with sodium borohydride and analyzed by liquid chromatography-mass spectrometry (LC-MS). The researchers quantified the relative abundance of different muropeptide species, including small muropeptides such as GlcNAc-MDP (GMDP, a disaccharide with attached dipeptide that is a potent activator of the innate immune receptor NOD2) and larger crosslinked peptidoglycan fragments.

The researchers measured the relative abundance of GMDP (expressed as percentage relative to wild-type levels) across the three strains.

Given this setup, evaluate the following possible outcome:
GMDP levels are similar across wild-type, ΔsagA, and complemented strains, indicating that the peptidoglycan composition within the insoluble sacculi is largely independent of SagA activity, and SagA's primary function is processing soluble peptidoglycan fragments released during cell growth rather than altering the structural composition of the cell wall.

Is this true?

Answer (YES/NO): NO